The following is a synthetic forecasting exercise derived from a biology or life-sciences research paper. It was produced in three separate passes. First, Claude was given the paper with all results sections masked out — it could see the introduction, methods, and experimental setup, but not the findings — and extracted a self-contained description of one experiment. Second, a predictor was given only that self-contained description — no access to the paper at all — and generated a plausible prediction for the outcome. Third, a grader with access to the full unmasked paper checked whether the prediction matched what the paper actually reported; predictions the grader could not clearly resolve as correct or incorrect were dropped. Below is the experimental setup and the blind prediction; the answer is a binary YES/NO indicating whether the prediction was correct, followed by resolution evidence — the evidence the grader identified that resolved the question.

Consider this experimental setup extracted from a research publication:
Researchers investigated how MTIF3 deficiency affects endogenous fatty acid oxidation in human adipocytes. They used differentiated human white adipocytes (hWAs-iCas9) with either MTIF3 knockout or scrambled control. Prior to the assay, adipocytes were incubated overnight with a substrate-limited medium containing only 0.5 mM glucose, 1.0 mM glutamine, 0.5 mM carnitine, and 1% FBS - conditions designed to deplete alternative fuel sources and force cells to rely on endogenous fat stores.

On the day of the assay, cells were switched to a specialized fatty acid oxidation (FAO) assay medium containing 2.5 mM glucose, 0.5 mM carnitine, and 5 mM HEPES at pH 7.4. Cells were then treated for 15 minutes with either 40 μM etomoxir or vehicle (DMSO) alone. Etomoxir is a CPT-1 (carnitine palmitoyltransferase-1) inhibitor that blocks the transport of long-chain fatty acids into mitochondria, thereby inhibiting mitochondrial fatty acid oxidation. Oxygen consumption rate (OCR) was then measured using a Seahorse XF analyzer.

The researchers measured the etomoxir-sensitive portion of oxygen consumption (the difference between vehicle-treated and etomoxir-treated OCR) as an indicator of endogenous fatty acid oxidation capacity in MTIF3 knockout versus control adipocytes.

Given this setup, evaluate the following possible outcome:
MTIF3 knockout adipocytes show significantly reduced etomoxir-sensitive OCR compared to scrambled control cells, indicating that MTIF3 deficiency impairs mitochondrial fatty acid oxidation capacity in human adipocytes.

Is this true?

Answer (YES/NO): YES